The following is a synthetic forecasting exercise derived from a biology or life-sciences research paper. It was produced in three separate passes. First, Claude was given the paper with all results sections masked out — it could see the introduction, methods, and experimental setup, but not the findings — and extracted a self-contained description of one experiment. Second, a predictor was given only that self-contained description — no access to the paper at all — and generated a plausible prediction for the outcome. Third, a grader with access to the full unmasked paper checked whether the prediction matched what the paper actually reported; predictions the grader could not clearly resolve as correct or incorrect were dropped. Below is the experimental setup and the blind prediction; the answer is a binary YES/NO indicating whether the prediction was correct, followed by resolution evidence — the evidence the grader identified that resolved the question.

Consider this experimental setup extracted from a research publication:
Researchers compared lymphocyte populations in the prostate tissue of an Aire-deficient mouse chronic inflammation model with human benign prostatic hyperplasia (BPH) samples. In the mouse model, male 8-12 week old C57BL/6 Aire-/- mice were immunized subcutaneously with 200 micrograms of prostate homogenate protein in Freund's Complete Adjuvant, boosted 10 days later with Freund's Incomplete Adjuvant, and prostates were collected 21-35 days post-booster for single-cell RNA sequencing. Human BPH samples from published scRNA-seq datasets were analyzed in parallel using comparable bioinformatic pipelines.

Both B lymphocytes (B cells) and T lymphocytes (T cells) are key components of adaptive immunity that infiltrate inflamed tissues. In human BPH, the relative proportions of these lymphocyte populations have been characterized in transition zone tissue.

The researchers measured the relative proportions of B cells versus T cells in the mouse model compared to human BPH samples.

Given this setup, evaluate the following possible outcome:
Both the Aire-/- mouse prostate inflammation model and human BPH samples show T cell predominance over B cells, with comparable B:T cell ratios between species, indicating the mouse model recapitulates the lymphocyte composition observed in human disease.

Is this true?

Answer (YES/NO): NO